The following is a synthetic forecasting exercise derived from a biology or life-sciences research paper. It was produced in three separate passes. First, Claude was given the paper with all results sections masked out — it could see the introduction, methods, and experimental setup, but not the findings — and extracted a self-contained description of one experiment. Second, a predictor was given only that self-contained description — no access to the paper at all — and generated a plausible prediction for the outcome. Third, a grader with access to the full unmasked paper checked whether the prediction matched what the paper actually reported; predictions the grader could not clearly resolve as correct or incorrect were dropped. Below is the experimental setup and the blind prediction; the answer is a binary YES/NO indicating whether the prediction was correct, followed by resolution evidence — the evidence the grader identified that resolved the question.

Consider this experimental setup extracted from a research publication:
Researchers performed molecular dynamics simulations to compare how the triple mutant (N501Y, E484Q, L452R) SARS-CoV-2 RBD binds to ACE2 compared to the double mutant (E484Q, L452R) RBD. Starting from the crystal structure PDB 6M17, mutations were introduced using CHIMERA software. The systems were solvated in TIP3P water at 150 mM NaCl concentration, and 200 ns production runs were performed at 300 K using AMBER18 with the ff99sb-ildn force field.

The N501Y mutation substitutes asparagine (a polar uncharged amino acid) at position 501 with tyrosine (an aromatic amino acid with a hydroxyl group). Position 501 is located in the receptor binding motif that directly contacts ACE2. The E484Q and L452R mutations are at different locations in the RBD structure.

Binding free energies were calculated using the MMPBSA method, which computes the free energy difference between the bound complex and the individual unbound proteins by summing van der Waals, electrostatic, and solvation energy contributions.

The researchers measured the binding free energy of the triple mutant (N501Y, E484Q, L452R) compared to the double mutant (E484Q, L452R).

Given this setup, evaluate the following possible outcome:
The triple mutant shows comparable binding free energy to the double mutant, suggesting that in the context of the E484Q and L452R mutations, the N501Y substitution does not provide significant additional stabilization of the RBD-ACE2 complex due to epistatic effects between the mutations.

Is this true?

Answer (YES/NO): NO